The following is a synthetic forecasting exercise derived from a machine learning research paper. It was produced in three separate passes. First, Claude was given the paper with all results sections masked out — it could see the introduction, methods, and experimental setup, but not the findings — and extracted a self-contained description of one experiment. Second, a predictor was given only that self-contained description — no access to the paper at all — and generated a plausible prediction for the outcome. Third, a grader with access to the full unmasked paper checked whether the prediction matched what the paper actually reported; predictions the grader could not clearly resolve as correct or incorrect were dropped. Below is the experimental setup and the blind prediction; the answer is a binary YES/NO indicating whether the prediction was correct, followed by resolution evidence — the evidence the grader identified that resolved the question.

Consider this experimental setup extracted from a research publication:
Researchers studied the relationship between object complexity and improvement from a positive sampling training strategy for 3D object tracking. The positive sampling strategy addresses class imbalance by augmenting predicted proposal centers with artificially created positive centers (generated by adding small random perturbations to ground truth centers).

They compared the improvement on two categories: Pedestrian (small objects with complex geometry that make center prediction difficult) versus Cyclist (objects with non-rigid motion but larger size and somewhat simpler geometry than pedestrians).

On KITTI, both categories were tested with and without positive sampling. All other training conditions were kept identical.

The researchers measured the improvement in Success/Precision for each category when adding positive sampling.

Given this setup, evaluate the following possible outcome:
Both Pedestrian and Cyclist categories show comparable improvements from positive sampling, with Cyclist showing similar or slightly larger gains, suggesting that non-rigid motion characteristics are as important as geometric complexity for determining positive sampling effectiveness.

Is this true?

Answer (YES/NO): NO